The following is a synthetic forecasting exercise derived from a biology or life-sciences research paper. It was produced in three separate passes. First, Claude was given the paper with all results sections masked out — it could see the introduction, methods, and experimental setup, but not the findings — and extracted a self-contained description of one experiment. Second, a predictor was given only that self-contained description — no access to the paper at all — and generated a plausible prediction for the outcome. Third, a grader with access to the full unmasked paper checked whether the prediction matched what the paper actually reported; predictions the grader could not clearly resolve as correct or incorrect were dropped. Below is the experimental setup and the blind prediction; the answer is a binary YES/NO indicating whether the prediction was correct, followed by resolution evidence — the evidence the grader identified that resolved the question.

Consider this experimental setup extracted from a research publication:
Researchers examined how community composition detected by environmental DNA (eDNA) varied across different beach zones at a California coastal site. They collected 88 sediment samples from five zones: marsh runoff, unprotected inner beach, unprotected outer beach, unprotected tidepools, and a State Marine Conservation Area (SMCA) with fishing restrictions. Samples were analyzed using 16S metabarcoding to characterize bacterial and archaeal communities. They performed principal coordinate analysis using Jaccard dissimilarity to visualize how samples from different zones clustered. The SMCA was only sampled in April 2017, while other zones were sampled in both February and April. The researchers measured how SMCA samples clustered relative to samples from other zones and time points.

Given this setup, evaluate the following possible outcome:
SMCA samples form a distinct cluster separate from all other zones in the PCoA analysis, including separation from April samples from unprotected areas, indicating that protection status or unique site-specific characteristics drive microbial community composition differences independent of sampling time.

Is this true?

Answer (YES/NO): NO